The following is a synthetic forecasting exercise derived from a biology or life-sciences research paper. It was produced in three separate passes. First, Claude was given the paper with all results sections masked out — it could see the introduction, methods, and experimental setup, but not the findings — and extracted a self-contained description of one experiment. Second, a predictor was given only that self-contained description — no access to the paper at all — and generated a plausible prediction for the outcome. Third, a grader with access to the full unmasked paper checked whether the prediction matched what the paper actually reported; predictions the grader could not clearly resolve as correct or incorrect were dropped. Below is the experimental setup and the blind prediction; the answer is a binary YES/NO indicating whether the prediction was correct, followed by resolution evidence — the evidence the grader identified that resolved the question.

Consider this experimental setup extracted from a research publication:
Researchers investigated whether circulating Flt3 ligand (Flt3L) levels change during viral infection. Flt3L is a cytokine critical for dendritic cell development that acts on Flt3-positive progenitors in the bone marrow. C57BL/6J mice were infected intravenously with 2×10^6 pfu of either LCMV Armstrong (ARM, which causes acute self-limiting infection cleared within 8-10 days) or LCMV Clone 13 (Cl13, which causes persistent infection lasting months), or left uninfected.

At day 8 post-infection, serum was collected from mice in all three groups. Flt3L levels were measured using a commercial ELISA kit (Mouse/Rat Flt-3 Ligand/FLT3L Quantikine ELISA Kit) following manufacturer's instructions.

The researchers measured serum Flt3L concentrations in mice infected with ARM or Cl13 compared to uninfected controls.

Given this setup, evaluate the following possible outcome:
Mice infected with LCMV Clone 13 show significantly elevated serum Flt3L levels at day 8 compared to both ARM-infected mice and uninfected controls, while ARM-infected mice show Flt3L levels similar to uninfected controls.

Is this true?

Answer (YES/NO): YES